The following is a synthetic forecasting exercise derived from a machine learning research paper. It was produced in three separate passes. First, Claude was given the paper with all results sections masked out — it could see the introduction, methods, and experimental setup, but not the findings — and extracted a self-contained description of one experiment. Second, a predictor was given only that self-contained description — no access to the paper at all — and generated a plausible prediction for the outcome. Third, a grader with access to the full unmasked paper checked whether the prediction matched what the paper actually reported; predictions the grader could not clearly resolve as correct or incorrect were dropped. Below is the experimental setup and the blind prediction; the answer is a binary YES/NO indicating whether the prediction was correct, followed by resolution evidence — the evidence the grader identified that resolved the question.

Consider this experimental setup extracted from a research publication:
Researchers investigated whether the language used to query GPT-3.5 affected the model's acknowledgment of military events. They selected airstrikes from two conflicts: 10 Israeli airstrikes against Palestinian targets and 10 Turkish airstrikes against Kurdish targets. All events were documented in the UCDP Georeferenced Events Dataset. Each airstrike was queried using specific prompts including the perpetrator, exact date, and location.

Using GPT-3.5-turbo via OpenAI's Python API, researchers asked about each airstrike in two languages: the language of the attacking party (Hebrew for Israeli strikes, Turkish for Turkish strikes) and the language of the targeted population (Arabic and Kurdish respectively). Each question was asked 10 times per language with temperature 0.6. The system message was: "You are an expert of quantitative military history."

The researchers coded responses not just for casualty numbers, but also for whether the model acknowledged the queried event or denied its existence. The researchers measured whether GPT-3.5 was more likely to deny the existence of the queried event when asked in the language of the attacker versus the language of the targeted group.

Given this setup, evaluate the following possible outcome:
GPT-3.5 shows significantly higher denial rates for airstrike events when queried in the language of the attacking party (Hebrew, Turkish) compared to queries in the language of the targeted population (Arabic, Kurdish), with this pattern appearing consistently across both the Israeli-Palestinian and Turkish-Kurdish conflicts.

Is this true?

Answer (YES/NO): YES